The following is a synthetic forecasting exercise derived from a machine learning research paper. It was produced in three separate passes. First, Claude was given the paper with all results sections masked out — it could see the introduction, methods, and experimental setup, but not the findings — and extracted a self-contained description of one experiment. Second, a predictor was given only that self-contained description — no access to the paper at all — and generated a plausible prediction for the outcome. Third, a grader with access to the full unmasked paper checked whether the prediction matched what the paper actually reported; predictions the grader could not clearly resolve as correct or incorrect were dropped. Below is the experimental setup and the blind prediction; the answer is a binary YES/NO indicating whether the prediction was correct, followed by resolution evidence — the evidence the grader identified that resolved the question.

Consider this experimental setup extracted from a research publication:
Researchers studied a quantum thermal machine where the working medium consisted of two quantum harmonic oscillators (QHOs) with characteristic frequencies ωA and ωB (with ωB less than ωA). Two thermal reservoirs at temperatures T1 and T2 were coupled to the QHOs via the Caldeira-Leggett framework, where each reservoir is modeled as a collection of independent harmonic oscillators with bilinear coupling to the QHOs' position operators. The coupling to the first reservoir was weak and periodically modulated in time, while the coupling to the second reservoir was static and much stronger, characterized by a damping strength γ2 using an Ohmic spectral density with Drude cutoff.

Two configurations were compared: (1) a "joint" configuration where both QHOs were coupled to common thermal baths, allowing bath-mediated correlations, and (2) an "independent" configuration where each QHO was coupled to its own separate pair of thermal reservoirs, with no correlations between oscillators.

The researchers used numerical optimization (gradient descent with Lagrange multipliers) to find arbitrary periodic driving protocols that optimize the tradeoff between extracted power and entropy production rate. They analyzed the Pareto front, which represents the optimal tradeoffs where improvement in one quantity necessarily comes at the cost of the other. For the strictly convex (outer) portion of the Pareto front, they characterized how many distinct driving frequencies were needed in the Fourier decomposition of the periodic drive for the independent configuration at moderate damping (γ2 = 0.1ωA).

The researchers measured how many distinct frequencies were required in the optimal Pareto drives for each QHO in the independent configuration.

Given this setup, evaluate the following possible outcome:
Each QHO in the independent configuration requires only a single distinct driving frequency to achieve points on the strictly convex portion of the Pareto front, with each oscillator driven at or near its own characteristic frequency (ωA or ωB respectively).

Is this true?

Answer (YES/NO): NO